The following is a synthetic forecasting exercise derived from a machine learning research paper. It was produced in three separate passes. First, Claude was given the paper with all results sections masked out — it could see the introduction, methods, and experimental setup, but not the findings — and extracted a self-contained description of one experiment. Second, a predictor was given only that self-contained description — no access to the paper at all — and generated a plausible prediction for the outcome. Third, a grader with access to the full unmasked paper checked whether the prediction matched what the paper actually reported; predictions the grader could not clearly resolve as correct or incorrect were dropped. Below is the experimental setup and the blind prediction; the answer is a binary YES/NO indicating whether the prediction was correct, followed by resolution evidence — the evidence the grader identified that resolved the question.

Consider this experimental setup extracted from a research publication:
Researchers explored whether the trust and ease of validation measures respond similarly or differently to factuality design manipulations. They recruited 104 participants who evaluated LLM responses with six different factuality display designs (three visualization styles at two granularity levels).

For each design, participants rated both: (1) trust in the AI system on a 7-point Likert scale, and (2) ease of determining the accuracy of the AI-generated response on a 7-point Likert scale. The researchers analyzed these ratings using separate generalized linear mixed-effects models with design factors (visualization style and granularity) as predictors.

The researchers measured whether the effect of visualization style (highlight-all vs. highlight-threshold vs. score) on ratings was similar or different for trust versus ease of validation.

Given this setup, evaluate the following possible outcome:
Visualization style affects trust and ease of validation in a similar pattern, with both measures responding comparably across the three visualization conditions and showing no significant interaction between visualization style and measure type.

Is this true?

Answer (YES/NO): NO